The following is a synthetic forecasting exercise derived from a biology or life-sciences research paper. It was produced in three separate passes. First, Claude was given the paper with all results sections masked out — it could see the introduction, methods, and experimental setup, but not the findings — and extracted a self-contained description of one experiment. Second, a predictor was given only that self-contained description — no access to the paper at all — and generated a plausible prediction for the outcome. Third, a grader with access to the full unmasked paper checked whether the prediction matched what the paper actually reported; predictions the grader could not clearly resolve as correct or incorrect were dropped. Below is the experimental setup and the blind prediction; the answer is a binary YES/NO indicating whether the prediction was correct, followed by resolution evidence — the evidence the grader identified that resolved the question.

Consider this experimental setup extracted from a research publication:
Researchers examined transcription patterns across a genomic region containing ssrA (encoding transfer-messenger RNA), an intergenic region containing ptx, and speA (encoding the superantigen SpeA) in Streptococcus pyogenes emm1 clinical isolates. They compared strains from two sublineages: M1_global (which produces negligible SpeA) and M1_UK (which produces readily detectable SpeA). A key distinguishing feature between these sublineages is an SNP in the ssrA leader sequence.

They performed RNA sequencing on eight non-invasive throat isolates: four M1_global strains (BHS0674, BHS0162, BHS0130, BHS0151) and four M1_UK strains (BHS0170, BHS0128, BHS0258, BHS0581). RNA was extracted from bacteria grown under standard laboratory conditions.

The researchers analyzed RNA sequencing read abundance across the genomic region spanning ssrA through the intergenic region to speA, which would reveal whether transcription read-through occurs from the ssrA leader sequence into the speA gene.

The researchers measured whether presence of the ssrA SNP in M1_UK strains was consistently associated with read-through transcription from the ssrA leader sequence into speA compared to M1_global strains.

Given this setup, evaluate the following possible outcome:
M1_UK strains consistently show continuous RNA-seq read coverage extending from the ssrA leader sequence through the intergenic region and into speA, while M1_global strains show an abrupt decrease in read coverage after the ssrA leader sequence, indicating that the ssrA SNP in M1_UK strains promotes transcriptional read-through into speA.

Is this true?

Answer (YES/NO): NO